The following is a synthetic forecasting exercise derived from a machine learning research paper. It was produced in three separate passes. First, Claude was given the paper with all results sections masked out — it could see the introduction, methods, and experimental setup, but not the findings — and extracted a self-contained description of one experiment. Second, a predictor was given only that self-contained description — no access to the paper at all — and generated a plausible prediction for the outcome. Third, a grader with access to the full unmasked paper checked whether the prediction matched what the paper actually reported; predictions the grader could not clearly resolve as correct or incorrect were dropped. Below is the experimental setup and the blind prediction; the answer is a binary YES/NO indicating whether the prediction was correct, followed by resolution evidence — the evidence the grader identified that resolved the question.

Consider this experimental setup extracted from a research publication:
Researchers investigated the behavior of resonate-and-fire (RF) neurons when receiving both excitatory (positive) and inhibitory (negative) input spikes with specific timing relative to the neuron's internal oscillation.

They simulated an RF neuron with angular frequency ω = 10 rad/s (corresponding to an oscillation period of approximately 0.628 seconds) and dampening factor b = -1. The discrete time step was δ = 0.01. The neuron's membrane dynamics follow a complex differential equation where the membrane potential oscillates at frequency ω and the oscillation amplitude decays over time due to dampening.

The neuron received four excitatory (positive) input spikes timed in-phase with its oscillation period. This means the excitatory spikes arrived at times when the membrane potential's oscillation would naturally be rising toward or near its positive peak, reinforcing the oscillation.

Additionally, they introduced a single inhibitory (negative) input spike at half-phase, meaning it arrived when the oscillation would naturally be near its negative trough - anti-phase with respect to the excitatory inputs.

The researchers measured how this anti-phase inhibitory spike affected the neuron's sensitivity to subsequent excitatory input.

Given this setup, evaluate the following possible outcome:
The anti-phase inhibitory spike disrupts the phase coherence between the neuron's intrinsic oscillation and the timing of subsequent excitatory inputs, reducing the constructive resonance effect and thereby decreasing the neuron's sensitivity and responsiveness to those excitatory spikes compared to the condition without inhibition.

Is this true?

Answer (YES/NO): NO